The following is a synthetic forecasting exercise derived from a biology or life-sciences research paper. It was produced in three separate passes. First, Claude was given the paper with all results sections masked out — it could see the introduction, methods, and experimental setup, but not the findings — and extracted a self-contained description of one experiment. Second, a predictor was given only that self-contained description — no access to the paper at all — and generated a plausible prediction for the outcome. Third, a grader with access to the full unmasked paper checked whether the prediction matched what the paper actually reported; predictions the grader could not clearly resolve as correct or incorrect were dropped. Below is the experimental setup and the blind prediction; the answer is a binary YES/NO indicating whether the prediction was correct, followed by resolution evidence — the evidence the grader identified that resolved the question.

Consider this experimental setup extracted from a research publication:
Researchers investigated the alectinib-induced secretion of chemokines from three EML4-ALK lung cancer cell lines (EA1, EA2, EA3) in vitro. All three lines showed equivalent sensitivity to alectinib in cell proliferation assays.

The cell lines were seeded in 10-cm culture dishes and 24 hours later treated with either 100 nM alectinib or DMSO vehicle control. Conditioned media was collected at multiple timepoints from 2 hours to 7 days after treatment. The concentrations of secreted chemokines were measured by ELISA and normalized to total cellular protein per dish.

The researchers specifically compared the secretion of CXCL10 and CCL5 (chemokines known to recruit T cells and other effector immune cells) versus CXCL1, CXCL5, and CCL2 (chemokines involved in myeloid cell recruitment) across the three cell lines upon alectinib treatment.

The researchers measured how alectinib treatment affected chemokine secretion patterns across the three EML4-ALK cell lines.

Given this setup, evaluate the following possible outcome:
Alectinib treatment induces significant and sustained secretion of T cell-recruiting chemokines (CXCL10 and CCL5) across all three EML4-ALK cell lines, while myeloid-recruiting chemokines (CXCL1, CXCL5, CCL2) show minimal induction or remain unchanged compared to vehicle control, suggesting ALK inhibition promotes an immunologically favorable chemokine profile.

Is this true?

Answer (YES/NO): NO